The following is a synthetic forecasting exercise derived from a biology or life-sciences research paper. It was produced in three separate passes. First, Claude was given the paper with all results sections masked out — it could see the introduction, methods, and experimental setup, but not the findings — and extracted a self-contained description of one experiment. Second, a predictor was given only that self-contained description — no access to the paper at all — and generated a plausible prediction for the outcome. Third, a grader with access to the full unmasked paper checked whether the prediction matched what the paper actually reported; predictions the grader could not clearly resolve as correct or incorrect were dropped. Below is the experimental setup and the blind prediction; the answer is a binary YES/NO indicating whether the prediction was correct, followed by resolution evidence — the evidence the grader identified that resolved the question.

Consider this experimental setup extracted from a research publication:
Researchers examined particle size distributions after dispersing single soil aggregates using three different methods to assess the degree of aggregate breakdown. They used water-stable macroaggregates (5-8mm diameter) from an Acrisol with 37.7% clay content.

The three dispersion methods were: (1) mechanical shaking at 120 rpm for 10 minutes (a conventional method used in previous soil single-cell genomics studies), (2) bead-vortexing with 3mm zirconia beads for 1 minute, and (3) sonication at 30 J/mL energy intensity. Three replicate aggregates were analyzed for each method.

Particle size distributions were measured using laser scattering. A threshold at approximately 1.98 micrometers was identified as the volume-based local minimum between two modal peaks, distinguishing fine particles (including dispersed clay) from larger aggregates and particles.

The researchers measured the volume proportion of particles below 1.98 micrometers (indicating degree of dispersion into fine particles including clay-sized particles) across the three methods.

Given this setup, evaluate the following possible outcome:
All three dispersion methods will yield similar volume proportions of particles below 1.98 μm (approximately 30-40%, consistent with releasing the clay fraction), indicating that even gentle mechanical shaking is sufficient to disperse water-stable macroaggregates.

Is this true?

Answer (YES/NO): NO